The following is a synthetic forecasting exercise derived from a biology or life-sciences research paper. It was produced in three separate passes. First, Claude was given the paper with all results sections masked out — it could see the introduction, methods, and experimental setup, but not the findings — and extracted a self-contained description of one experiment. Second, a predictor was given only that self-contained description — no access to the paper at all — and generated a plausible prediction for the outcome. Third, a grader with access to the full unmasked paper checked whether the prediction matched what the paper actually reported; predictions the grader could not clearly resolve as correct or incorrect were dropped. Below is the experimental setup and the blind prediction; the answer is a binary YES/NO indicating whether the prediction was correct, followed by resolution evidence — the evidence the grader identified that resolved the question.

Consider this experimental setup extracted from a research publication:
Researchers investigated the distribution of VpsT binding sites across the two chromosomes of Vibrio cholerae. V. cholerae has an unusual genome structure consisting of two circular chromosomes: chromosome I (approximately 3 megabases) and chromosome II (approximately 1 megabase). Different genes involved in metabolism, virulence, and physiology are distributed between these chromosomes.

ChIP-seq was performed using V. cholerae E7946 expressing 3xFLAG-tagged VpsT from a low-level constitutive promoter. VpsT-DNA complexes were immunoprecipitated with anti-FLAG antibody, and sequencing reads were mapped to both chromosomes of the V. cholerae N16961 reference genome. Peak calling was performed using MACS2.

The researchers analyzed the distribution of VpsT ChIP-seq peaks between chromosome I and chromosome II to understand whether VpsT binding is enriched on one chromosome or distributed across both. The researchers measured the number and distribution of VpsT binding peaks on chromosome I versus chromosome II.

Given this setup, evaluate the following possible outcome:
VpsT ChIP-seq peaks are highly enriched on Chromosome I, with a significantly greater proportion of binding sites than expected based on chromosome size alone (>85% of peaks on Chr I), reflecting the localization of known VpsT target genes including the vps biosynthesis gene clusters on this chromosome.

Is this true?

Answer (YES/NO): YES